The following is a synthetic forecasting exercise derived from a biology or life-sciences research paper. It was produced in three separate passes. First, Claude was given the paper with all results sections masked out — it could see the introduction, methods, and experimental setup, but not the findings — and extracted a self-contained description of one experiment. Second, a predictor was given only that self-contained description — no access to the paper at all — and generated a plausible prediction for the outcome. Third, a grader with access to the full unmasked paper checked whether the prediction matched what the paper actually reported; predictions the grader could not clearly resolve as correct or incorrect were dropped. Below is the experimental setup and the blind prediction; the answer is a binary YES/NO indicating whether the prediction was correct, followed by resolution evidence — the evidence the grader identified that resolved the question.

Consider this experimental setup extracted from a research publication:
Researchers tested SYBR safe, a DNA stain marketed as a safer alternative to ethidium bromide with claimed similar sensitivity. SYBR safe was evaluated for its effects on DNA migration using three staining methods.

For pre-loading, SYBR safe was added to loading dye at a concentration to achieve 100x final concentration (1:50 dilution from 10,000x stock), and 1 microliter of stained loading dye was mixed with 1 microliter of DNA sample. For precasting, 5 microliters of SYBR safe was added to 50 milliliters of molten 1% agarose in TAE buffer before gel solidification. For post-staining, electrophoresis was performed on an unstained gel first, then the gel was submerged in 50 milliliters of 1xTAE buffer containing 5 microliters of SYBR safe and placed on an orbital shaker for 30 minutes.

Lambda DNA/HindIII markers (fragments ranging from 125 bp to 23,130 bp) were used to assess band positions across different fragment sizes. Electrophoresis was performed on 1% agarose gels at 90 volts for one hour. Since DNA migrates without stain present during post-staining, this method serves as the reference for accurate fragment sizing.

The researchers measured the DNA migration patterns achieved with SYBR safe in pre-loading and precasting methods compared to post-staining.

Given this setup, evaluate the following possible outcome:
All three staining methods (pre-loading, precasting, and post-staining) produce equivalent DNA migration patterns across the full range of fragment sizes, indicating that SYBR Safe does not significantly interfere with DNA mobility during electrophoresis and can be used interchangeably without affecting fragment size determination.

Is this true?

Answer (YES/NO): NO